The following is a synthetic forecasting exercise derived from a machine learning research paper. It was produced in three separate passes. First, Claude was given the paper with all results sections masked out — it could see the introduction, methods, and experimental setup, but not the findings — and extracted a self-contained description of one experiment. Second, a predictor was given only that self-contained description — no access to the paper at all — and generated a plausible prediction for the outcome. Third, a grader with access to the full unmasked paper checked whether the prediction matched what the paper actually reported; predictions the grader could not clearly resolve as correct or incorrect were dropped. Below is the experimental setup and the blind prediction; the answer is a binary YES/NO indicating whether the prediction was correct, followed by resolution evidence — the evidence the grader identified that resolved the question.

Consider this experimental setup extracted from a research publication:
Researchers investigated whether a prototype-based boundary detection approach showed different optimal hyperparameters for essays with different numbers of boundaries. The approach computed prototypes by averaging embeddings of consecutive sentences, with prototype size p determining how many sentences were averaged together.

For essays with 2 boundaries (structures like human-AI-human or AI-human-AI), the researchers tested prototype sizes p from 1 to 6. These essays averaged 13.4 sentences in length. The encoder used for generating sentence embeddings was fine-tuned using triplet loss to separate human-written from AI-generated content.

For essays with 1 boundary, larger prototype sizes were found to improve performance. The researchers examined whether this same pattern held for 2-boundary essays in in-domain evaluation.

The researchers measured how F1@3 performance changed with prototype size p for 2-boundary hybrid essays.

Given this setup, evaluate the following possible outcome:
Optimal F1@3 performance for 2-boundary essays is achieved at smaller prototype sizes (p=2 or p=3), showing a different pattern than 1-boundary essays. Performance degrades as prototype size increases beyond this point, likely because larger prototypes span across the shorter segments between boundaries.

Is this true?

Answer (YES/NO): YES